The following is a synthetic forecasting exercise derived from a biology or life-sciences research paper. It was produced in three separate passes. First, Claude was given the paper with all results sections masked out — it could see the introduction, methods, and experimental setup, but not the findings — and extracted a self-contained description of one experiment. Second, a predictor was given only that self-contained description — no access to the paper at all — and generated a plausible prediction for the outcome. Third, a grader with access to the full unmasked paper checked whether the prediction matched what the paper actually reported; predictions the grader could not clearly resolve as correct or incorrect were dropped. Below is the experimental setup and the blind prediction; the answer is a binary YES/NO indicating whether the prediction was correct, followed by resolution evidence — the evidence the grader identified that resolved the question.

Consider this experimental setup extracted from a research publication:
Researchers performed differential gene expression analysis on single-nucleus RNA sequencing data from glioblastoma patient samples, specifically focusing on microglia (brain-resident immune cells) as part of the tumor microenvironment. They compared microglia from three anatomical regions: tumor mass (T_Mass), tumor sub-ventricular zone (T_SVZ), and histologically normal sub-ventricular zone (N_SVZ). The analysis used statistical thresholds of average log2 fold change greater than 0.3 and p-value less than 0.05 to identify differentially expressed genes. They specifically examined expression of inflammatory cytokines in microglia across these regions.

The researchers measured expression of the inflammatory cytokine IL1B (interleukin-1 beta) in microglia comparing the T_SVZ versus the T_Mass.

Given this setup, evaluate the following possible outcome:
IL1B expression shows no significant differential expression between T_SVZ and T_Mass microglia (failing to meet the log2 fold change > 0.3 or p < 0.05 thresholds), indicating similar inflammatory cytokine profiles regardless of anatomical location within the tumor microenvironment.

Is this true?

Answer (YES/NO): NO